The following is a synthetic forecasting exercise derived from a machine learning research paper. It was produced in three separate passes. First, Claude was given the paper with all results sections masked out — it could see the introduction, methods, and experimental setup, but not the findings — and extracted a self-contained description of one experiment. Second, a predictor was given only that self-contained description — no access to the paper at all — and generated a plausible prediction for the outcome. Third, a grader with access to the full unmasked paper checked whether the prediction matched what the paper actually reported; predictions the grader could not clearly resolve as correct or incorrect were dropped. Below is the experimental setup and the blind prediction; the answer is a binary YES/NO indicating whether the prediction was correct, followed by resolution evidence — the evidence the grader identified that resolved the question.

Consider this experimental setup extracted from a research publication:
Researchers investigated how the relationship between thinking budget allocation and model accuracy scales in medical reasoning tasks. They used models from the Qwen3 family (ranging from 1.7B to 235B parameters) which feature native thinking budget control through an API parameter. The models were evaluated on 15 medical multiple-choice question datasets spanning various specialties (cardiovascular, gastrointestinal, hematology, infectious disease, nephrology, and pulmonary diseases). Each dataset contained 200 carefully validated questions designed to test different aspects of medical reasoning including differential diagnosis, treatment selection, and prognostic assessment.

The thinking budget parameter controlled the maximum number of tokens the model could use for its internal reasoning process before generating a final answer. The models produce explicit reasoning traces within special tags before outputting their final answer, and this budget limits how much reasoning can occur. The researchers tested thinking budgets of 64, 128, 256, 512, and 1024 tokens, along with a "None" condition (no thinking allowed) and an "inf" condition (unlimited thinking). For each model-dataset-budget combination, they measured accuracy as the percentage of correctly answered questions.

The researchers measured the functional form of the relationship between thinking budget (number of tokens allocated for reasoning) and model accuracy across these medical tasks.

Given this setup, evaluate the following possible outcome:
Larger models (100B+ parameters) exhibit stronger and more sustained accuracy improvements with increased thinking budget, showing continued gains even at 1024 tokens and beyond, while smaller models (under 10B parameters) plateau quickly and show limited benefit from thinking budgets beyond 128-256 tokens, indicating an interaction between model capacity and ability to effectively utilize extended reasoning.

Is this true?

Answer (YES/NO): NO